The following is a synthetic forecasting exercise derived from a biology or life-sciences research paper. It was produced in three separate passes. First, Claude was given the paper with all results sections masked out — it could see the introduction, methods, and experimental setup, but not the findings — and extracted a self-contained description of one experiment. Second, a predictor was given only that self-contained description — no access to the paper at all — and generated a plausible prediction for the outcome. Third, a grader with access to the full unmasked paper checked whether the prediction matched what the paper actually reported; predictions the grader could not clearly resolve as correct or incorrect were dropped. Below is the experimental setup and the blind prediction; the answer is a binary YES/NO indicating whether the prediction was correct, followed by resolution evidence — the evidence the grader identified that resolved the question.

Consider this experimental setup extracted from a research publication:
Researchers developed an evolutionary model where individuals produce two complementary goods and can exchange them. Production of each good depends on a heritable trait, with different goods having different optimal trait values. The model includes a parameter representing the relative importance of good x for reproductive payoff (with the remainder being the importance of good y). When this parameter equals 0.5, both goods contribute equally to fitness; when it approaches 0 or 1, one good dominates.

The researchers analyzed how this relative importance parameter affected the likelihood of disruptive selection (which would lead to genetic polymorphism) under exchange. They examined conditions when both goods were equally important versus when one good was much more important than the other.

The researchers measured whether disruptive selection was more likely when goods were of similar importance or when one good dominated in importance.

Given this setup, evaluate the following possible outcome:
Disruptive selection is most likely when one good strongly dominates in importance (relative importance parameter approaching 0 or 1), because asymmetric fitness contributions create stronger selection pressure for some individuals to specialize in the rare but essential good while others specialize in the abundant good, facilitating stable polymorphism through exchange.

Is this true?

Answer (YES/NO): NO